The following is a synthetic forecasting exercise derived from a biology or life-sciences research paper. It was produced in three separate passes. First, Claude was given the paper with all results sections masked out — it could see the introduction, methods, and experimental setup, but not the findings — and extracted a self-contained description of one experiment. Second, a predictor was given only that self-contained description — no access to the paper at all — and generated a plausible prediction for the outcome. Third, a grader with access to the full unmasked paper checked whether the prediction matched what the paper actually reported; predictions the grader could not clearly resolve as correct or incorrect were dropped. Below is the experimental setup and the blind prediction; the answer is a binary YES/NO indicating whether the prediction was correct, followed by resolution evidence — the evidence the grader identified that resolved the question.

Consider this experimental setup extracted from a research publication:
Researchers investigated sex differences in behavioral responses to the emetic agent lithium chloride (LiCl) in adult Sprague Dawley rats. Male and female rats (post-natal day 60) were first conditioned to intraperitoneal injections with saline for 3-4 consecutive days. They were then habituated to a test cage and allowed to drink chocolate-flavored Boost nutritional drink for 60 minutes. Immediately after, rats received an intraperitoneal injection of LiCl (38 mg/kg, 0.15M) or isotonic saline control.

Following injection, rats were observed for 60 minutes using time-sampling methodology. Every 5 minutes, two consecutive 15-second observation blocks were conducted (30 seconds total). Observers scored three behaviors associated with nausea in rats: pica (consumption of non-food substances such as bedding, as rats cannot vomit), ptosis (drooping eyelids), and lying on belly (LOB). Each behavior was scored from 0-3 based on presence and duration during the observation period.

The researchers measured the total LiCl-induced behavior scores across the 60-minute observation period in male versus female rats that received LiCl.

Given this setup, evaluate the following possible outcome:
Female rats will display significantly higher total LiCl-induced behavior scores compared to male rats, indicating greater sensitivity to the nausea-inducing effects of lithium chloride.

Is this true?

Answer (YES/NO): NO